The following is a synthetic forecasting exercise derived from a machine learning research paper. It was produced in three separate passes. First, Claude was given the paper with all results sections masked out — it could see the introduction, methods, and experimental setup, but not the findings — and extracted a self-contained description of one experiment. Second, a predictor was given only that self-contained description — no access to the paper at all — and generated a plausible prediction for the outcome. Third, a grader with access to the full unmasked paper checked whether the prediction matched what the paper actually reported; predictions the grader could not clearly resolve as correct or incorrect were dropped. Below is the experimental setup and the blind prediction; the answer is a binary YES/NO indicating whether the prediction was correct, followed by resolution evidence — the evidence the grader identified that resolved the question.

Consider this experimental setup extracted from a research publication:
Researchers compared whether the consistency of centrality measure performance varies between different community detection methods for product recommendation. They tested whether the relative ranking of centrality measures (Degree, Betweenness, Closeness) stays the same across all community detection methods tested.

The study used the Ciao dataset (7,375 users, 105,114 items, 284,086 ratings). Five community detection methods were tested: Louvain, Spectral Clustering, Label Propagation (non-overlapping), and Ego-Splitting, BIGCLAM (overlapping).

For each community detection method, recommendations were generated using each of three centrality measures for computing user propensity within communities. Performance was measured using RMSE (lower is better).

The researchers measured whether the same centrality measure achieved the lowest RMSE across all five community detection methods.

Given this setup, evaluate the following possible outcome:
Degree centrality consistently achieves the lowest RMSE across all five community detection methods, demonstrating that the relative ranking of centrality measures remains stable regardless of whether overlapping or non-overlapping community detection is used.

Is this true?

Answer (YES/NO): NO